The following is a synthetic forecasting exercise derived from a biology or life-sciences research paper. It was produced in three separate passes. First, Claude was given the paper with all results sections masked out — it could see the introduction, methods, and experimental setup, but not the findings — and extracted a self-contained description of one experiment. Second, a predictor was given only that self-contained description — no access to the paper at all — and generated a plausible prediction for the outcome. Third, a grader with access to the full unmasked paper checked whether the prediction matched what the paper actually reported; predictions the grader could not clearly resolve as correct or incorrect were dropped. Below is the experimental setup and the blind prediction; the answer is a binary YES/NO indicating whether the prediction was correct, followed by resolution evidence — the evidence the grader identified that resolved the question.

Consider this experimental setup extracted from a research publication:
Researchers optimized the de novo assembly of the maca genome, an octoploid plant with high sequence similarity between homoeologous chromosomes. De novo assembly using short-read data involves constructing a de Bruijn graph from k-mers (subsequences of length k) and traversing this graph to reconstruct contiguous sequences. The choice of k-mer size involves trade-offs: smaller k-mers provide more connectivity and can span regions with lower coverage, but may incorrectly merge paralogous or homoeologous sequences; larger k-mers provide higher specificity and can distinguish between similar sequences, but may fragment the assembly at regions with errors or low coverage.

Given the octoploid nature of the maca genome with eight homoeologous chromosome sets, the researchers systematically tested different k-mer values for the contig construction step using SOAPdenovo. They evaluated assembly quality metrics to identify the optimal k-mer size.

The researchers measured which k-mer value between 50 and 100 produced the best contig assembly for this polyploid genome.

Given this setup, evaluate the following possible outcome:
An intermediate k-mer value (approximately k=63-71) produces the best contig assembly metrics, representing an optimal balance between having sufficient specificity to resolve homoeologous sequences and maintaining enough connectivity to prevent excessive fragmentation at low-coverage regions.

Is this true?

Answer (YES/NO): NO